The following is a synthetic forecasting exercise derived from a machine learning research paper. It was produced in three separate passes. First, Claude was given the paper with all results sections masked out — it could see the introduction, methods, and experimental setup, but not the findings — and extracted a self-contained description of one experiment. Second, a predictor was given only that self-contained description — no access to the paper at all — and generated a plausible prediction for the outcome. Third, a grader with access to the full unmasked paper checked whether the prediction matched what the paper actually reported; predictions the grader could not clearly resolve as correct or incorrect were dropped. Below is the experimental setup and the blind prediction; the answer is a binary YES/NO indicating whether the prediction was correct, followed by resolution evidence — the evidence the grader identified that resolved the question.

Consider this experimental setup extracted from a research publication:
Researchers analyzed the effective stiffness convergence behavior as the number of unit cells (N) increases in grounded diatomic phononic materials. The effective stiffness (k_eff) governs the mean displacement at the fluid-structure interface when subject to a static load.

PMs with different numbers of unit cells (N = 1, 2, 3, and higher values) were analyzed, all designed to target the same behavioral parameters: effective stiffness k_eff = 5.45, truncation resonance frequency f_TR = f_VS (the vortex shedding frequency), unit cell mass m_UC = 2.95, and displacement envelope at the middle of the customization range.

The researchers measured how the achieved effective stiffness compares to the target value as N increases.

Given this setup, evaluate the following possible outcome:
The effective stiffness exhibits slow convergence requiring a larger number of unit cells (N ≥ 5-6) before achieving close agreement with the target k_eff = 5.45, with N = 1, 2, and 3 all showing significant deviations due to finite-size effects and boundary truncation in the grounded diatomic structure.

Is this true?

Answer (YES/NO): NO